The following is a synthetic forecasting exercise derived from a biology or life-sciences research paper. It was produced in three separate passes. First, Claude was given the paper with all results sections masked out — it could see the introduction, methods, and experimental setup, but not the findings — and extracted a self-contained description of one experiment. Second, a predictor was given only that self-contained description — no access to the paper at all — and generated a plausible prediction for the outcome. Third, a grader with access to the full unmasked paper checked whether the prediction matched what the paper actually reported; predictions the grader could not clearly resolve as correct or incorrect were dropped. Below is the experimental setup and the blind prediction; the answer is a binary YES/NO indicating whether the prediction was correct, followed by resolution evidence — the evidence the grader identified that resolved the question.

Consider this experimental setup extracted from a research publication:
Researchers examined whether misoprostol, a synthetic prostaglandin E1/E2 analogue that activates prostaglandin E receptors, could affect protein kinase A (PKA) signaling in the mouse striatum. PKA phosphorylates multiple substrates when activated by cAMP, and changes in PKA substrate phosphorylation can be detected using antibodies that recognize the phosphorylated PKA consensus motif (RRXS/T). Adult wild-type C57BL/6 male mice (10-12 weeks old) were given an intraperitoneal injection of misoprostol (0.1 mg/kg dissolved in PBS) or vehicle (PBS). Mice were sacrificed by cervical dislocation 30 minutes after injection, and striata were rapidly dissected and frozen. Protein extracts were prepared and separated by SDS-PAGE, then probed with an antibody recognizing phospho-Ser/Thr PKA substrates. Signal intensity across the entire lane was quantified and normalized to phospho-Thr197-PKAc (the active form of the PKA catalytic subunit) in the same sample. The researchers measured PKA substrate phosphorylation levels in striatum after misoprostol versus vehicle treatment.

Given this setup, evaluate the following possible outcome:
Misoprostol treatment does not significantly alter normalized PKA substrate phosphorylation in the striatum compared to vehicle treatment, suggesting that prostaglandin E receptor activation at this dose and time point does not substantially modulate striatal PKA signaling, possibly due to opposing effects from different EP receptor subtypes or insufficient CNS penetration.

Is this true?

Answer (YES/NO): NO